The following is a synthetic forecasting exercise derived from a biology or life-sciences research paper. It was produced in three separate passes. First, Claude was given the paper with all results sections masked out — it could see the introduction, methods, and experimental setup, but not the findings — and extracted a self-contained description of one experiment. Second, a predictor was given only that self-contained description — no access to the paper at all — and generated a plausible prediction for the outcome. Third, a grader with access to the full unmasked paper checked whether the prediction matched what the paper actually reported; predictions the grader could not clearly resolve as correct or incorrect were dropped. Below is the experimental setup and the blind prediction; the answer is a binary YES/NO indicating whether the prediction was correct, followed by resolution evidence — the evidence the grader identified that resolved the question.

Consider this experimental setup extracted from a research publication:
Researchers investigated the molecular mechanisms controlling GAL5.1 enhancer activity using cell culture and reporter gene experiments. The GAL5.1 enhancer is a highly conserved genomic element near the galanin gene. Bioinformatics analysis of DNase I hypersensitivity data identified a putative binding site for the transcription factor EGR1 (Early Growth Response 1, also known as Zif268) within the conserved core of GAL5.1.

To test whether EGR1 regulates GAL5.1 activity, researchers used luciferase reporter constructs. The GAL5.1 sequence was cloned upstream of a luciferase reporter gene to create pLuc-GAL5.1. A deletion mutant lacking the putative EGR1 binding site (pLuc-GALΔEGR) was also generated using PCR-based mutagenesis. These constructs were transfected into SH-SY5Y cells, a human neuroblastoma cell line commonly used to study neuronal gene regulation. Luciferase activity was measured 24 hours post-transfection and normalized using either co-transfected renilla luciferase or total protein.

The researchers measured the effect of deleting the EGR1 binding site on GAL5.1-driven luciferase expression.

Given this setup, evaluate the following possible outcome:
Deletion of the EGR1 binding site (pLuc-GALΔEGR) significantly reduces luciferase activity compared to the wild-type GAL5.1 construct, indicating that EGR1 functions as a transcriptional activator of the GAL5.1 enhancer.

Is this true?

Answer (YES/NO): YES